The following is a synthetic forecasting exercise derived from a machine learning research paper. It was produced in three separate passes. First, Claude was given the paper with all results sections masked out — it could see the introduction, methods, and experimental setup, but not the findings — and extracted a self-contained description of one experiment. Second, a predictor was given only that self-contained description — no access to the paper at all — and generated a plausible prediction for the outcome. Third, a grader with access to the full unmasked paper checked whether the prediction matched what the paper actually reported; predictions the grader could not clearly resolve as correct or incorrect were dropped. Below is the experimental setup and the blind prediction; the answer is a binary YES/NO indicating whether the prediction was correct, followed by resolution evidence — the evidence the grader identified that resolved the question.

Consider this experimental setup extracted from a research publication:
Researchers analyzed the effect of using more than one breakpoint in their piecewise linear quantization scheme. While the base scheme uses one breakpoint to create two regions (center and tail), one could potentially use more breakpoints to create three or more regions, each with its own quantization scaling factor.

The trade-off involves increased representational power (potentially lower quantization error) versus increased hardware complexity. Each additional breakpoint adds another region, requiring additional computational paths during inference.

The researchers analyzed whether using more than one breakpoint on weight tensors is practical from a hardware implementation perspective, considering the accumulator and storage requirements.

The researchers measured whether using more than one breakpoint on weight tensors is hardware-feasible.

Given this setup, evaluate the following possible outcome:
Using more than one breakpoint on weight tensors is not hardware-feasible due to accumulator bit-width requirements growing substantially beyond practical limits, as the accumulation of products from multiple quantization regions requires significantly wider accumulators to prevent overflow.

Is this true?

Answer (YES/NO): NO